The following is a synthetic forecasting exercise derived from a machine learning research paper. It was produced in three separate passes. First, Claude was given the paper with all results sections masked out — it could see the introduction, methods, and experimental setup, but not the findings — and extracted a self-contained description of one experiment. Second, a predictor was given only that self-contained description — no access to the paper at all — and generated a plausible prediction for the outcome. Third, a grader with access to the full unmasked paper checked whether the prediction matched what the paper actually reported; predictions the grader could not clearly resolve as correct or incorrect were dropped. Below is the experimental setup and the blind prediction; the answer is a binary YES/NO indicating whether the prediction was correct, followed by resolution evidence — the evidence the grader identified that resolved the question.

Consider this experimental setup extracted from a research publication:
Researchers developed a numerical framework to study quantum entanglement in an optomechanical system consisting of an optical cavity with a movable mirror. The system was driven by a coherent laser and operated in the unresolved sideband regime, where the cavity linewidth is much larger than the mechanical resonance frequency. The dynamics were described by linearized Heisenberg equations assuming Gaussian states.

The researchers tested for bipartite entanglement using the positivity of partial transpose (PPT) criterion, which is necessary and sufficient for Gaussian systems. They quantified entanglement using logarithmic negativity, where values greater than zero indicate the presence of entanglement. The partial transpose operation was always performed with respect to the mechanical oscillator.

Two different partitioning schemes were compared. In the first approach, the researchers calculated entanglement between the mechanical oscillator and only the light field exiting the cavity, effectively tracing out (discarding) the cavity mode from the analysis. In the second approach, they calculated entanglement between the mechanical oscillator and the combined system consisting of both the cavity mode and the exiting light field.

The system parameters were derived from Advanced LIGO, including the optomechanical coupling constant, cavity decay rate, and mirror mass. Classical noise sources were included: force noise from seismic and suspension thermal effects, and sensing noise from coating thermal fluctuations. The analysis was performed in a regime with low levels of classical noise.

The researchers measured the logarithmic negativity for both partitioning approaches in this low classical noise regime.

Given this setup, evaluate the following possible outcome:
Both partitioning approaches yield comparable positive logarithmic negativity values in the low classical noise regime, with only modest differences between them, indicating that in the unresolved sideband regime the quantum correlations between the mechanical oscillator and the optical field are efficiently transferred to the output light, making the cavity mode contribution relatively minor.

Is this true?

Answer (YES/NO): NO